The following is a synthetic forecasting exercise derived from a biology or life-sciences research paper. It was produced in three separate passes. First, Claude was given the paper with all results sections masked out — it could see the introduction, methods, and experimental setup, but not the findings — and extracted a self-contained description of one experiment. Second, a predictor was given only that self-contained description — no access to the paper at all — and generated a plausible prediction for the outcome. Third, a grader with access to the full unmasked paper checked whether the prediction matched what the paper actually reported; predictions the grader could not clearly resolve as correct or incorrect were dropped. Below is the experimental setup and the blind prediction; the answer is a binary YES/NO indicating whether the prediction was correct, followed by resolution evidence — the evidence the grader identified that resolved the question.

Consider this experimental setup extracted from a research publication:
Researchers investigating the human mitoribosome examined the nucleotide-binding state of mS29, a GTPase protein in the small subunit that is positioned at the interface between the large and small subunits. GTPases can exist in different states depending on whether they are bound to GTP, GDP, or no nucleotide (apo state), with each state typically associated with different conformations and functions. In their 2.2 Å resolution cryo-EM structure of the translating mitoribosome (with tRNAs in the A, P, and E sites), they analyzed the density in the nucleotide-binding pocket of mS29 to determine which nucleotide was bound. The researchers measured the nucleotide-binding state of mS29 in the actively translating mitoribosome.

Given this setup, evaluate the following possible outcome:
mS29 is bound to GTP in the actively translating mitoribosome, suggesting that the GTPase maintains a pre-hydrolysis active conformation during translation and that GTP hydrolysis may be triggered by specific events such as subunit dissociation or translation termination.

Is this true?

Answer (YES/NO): NO